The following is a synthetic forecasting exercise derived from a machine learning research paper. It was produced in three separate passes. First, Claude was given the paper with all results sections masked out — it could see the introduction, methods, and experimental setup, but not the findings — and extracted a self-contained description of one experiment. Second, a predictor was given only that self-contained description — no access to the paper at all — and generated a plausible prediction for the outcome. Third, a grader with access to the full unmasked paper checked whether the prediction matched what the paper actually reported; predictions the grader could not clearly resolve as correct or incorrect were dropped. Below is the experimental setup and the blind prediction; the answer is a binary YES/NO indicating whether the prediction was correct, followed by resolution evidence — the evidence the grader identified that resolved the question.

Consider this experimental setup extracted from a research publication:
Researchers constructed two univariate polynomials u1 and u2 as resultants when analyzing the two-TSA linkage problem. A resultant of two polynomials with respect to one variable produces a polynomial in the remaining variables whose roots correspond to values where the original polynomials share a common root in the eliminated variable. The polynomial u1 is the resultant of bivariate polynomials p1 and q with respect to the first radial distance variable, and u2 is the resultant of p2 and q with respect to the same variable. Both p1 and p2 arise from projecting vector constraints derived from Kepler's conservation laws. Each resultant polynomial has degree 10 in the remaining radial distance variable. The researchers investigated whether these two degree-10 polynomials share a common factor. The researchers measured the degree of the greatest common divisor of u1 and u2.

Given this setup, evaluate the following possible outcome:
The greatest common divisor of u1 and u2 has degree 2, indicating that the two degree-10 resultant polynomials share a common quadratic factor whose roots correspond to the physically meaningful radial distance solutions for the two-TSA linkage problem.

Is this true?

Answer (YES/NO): NO